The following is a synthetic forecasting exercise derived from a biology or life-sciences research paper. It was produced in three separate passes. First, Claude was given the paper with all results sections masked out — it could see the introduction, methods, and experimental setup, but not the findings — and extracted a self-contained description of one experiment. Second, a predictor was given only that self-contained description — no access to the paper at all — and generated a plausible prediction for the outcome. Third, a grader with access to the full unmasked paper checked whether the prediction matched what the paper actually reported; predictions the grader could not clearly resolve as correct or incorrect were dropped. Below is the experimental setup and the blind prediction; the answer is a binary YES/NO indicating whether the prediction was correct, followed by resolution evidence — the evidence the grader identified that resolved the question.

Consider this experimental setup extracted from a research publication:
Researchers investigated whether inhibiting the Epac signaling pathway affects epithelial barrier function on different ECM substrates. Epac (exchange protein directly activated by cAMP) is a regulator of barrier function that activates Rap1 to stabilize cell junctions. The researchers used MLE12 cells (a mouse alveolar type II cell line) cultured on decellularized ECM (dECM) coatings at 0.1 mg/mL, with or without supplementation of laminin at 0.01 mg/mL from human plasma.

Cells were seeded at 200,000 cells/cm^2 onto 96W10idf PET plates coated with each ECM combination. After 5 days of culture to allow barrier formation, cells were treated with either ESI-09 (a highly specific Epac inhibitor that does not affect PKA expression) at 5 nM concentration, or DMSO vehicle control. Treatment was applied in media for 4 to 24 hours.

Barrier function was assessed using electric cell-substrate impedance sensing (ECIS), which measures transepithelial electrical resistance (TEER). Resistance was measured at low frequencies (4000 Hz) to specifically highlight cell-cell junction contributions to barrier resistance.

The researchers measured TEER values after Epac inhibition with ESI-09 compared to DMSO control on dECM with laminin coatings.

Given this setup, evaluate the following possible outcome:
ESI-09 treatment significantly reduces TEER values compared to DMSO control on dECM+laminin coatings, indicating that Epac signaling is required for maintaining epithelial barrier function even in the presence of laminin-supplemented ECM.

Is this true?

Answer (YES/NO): YES